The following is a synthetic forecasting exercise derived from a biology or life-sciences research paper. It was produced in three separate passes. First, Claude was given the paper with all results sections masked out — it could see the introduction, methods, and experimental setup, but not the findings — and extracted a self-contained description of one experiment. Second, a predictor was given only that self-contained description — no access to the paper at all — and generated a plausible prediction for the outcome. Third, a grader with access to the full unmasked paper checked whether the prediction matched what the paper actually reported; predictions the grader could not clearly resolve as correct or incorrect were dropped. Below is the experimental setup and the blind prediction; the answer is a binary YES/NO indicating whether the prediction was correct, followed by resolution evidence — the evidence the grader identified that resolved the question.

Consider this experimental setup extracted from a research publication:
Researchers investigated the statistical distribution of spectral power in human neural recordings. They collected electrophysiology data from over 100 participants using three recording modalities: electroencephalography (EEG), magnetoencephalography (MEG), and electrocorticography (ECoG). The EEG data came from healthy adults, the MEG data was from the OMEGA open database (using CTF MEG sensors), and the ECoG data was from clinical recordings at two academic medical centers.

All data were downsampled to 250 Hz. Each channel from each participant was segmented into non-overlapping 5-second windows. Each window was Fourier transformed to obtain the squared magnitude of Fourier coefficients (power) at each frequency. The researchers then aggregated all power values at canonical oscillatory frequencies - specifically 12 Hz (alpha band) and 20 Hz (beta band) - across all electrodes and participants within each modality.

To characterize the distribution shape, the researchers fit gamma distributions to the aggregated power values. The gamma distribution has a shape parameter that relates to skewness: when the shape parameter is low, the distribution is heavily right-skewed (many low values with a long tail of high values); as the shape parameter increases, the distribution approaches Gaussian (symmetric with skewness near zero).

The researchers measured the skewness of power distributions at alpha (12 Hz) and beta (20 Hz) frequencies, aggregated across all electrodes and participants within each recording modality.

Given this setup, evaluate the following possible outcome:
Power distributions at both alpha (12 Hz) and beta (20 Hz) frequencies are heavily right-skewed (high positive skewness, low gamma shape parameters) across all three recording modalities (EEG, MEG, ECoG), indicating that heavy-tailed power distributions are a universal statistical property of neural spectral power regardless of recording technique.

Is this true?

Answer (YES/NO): YES